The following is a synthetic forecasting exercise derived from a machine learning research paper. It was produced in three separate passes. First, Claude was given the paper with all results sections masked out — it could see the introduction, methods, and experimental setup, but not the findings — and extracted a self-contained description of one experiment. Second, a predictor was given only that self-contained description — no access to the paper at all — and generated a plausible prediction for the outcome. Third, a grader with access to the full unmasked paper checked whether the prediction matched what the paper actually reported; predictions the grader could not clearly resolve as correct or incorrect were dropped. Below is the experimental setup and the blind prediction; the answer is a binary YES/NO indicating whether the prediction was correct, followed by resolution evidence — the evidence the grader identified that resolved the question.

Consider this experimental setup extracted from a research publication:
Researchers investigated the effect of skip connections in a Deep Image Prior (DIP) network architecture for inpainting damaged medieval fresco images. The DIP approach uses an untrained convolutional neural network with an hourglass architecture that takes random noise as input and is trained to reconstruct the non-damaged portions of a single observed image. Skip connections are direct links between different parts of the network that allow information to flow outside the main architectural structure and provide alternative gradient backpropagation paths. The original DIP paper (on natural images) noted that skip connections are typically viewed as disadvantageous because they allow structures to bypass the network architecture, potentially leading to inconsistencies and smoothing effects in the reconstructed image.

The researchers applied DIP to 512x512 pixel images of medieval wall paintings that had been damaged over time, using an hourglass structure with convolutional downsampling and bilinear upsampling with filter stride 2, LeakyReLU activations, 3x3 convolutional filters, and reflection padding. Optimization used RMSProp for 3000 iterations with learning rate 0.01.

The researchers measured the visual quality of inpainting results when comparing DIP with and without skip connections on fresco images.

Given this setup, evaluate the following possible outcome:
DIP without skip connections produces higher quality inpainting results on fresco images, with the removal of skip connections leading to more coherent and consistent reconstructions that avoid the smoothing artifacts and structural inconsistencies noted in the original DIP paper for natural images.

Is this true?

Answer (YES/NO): NO